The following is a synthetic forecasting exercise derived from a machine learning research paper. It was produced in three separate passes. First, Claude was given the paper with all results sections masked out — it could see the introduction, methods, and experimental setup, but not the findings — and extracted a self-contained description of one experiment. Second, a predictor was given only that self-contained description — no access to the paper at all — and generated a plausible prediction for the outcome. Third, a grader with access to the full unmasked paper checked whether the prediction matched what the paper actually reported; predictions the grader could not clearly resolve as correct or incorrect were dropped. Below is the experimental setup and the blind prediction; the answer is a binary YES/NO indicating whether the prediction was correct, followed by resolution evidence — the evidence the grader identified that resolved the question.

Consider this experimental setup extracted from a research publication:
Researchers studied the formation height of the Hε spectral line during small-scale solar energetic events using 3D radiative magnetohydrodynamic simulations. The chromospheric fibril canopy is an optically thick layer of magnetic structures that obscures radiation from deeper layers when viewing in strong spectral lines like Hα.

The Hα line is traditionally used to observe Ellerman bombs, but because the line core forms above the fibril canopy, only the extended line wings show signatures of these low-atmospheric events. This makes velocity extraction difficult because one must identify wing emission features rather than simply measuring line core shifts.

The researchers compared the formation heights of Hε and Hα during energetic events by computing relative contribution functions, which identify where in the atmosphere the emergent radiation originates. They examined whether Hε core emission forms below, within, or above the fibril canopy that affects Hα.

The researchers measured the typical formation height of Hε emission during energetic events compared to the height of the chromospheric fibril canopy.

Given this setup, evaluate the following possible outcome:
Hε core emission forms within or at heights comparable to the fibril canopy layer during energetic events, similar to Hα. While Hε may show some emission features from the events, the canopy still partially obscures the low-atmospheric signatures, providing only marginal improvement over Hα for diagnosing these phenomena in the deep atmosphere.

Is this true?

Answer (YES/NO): NO